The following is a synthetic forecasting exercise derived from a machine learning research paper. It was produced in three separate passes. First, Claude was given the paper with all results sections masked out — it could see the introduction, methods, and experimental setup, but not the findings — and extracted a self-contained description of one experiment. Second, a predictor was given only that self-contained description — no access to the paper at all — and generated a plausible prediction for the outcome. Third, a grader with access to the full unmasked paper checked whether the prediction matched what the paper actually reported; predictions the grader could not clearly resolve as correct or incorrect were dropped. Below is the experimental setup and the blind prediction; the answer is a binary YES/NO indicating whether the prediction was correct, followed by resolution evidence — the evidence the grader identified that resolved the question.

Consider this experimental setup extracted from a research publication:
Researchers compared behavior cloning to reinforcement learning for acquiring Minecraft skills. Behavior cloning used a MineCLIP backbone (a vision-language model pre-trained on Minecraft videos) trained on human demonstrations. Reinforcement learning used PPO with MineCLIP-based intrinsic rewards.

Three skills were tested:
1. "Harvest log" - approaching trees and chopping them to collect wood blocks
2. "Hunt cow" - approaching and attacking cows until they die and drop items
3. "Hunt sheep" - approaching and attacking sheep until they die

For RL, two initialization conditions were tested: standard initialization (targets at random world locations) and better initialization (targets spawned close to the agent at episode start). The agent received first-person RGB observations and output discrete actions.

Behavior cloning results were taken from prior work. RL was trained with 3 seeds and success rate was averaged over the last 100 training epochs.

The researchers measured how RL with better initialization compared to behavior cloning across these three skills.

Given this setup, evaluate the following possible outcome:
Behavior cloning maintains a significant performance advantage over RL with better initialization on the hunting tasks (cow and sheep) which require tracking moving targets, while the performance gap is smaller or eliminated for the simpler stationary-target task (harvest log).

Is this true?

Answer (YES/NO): NO